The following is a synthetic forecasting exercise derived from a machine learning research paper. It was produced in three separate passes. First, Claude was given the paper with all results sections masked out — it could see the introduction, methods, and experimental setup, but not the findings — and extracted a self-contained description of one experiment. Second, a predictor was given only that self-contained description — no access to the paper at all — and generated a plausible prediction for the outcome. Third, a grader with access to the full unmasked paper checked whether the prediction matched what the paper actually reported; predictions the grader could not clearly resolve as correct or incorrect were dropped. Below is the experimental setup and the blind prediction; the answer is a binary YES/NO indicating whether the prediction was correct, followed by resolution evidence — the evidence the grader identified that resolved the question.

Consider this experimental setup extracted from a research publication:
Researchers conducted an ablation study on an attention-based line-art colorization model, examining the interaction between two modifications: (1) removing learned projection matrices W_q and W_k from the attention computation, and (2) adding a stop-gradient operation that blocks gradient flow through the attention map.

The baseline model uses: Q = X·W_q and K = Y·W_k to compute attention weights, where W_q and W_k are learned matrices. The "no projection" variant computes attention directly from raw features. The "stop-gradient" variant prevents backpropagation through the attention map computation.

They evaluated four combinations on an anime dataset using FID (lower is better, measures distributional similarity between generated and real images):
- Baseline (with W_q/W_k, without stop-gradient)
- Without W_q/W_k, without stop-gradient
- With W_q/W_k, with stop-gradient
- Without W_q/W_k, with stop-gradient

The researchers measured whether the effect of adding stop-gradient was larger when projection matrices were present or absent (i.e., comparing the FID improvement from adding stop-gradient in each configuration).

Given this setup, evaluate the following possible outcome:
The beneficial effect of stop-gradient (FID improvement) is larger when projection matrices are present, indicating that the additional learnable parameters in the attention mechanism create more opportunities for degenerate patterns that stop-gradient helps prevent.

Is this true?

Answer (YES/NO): NO